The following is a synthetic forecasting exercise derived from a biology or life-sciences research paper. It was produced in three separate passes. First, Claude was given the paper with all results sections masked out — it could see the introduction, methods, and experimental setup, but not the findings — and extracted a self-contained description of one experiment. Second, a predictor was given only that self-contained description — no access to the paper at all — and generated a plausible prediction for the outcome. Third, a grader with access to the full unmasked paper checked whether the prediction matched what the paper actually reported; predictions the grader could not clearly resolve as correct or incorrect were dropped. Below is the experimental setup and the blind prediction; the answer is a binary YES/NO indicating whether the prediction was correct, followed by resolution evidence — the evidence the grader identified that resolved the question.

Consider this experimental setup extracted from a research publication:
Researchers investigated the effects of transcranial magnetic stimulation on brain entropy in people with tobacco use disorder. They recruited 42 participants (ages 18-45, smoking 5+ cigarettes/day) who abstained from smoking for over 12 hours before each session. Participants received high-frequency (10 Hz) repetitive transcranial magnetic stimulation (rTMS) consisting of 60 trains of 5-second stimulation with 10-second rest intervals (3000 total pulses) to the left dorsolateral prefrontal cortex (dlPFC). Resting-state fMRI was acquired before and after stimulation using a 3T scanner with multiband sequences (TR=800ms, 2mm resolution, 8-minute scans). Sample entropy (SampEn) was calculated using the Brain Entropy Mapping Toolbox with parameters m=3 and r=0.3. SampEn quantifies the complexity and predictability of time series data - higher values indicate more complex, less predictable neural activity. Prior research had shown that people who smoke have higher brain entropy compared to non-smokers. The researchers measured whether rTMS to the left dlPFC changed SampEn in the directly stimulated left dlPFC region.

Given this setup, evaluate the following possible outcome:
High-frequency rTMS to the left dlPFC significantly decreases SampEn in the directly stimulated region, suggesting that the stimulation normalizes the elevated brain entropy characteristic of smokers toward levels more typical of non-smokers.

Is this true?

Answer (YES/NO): YES